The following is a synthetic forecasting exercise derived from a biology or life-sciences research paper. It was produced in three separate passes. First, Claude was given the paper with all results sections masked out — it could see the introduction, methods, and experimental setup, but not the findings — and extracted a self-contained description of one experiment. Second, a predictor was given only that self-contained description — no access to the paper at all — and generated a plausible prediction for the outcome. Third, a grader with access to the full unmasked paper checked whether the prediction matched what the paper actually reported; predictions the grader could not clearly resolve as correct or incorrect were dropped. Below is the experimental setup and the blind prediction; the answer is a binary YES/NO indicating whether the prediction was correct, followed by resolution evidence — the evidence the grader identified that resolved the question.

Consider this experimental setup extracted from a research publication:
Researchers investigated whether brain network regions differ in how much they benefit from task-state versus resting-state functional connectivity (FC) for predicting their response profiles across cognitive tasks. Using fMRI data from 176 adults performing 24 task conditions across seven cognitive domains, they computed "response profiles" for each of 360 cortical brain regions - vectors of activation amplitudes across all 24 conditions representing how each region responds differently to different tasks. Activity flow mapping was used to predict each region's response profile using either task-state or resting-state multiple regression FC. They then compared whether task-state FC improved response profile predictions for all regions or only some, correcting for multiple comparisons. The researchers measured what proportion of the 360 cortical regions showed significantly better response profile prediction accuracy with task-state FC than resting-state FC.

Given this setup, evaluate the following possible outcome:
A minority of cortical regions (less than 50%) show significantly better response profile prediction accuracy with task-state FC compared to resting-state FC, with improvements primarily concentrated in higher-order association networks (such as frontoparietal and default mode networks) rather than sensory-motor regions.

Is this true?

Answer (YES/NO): NO